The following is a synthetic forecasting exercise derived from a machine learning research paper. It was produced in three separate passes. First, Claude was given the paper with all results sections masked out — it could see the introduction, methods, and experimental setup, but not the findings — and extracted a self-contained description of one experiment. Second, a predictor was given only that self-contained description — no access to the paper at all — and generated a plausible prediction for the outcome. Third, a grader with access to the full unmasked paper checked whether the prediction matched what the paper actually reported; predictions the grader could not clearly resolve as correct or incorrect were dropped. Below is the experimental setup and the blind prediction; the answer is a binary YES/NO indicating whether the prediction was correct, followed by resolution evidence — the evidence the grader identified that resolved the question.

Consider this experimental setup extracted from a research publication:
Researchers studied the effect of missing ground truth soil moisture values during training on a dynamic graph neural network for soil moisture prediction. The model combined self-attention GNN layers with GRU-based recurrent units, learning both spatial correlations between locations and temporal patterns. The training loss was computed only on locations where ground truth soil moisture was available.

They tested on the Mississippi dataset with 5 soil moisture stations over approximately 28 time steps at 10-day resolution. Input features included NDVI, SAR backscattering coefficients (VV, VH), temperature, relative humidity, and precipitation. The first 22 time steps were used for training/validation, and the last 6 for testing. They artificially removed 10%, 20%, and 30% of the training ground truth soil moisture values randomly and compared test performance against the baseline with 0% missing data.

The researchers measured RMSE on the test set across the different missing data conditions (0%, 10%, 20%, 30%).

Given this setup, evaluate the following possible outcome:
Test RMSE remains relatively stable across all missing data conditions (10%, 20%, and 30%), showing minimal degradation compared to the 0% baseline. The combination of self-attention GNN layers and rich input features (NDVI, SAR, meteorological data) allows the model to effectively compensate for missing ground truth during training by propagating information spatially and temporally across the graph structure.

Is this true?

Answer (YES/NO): NO